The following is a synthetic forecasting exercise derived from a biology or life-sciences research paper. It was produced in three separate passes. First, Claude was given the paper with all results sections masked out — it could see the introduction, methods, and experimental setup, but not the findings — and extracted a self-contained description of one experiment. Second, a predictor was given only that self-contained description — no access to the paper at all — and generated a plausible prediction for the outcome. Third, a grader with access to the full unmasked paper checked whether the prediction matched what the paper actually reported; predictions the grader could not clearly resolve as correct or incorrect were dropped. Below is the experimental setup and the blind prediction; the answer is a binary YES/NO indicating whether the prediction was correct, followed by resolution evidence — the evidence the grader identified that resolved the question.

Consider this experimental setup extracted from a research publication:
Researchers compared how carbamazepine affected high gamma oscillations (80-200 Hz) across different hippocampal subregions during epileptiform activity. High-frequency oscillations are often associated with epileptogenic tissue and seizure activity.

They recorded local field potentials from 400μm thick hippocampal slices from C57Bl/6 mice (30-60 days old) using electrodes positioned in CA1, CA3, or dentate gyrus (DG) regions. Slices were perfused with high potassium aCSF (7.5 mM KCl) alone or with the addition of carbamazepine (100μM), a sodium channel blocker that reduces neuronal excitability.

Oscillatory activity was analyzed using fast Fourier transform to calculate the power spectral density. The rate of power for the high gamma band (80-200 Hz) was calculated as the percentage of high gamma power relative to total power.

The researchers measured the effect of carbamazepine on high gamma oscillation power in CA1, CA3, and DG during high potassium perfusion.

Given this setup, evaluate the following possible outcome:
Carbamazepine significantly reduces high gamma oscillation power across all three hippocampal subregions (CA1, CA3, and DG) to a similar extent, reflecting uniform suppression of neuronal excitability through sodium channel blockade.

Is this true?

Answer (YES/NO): NO